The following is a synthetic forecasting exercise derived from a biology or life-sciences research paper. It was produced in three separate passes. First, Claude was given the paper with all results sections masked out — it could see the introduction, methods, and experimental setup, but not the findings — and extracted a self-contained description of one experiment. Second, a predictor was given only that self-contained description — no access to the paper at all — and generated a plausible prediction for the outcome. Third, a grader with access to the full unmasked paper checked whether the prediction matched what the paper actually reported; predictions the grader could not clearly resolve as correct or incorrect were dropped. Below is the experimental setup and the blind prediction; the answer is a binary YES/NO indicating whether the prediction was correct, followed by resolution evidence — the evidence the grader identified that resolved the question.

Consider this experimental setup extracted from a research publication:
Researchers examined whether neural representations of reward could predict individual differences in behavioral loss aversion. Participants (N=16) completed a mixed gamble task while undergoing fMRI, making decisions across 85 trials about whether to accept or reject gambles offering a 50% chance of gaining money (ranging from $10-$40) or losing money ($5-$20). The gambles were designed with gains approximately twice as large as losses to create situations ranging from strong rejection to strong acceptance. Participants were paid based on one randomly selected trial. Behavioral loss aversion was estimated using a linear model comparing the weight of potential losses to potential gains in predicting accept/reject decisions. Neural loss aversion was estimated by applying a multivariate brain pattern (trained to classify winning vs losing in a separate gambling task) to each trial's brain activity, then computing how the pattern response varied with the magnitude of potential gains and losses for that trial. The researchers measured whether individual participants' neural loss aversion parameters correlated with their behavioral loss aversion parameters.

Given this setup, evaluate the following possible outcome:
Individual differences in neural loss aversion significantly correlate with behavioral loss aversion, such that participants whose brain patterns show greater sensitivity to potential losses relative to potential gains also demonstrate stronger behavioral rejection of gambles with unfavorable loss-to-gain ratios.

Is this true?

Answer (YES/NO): YES